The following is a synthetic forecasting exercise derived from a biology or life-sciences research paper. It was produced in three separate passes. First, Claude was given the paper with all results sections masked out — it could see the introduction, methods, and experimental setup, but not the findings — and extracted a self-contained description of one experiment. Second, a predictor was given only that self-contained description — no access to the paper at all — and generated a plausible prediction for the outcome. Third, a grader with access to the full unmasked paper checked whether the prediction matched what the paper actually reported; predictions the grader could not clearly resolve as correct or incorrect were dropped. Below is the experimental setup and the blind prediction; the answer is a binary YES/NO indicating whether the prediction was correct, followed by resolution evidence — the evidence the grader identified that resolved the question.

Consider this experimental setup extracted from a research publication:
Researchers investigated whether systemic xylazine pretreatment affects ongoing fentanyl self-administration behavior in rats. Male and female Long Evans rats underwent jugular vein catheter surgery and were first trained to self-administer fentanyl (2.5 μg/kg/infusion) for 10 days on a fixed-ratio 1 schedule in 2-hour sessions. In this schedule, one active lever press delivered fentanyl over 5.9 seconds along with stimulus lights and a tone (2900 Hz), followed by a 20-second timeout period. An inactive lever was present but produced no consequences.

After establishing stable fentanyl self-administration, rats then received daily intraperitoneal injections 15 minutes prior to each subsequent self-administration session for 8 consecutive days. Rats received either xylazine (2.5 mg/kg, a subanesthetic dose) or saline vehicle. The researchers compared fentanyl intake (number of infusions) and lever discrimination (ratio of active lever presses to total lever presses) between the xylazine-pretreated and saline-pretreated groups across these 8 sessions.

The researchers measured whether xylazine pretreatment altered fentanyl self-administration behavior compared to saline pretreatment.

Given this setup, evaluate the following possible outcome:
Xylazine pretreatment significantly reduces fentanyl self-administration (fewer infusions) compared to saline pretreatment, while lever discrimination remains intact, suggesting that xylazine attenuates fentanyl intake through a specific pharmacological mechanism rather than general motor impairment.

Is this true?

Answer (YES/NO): YES